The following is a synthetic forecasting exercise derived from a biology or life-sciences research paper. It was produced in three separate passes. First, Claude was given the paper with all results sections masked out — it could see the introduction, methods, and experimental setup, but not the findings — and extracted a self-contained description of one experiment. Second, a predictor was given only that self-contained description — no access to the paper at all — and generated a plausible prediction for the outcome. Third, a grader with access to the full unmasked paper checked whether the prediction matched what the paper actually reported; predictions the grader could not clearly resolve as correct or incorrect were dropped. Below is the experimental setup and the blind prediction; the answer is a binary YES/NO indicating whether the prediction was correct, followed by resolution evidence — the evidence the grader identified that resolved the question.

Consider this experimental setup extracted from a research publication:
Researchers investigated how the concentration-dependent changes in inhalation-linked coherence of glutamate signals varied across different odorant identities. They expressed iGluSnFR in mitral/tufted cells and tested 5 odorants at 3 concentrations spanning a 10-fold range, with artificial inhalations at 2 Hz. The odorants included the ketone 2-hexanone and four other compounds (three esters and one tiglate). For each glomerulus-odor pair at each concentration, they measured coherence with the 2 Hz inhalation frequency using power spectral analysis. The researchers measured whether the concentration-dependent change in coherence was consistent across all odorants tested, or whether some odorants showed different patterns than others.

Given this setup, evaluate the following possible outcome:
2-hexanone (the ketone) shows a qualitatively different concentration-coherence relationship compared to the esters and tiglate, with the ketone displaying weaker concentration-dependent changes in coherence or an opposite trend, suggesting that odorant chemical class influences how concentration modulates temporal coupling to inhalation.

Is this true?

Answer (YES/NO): YES